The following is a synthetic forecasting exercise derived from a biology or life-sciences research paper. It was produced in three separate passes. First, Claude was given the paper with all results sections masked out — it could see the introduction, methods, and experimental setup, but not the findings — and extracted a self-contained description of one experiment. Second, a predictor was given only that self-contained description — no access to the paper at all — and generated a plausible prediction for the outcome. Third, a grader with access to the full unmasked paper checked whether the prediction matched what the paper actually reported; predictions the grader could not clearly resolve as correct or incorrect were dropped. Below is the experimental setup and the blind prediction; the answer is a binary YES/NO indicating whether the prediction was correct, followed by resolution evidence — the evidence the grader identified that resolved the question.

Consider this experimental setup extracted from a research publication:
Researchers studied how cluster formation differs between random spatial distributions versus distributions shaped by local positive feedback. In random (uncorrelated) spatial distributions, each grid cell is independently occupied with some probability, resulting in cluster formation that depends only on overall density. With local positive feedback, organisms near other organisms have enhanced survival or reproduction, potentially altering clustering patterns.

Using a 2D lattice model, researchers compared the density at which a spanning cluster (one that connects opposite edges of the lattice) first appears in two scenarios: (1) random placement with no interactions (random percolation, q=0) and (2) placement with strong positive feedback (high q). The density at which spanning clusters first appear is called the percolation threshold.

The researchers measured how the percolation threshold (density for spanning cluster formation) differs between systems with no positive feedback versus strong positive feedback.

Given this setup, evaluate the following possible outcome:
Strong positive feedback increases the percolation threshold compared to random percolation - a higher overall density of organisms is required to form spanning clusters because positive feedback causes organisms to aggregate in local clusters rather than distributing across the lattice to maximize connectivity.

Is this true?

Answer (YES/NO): NO